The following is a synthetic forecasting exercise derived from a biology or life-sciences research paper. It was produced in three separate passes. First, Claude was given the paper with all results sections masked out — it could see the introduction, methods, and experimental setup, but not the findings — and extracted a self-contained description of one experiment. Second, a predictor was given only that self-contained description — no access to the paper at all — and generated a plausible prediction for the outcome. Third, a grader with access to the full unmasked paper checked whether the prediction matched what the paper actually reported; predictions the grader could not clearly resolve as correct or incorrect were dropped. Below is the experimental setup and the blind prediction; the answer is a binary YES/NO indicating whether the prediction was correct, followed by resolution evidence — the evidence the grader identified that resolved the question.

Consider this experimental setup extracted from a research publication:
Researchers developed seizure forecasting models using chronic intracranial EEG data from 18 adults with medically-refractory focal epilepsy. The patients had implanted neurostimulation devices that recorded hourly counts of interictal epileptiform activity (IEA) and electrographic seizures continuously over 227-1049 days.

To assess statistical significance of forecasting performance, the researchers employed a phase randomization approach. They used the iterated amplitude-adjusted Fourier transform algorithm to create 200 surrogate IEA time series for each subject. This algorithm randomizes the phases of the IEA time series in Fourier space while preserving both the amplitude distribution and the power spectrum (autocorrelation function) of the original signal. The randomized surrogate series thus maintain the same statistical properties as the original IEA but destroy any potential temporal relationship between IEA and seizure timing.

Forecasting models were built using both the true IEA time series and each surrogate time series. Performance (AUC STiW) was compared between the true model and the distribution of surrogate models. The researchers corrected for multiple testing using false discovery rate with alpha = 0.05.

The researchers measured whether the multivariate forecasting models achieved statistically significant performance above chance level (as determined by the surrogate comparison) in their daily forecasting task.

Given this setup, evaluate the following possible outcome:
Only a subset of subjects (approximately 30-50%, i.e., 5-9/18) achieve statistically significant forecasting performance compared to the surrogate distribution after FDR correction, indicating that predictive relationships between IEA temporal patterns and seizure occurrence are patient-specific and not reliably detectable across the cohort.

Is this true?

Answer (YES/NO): NO